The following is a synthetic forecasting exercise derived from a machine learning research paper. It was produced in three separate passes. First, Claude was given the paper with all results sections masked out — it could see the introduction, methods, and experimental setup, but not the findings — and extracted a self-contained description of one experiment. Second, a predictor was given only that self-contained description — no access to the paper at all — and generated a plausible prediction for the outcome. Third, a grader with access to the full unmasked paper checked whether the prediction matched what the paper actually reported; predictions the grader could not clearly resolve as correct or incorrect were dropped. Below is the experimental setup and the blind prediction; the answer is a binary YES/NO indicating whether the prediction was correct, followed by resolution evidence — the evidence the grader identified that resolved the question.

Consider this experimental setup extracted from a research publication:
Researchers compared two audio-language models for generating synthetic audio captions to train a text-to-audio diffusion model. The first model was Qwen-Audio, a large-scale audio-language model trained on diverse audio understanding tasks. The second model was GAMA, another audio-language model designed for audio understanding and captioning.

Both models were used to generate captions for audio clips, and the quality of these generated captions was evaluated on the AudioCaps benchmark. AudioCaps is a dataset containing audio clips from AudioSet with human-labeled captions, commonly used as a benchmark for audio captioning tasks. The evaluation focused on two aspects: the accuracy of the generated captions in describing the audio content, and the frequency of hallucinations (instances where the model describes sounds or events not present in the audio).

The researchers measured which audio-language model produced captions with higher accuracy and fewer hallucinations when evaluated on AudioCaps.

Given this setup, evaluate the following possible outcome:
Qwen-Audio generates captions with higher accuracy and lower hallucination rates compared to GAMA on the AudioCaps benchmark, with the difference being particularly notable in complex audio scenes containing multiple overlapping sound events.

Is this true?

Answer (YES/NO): NO